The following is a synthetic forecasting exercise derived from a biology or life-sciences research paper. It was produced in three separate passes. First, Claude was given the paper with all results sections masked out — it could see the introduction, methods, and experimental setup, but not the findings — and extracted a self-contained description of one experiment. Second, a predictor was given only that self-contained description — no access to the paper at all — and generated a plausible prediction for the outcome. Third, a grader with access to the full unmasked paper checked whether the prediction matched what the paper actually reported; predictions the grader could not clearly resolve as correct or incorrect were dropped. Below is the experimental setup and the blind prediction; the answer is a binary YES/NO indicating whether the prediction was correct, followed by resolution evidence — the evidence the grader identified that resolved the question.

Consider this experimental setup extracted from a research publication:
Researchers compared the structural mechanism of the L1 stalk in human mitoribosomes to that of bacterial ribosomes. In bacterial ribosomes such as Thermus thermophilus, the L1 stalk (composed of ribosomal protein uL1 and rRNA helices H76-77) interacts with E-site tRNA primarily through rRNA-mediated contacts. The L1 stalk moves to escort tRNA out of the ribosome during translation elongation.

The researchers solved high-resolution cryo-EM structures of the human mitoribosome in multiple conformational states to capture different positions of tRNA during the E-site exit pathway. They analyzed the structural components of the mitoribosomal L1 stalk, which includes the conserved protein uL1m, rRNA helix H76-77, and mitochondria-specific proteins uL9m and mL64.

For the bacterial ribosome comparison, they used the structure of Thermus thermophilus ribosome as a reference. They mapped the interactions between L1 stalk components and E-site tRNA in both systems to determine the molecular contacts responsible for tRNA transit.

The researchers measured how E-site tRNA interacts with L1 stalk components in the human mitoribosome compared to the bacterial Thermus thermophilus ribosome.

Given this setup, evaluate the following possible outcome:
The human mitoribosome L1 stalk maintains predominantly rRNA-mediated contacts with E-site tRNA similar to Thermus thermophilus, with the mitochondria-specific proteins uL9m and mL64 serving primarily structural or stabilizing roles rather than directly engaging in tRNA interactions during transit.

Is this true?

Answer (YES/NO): NO